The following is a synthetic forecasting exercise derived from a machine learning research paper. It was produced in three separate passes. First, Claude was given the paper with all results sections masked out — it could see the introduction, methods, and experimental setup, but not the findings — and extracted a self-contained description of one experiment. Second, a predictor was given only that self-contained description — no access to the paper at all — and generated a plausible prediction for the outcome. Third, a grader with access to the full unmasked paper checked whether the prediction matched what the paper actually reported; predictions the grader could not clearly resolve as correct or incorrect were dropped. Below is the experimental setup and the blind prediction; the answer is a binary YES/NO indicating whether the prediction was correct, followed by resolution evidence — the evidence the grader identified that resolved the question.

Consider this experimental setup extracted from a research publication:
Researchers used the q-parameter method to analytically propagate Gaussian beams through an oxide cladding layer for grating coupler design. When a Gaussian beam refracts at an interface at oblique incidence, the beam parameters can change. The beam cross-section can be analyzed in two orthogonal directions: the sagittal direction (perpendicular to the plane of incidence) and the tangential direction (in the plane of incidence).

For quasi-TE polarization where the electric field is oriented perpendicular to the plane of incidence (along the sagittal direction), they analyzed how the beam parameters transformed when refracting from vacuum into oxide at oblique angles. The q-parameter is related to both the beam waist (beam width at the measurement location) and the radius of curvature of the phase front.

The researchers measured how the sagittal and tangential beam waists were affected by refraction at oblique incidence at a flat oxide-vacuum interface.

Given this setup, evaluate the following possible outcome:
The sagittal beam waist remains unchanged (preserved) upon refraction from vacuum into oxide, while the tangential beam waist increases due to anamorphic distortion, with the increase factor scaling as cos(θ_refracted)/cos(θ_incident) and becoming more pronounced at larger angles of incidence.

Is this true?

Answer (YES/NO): YES